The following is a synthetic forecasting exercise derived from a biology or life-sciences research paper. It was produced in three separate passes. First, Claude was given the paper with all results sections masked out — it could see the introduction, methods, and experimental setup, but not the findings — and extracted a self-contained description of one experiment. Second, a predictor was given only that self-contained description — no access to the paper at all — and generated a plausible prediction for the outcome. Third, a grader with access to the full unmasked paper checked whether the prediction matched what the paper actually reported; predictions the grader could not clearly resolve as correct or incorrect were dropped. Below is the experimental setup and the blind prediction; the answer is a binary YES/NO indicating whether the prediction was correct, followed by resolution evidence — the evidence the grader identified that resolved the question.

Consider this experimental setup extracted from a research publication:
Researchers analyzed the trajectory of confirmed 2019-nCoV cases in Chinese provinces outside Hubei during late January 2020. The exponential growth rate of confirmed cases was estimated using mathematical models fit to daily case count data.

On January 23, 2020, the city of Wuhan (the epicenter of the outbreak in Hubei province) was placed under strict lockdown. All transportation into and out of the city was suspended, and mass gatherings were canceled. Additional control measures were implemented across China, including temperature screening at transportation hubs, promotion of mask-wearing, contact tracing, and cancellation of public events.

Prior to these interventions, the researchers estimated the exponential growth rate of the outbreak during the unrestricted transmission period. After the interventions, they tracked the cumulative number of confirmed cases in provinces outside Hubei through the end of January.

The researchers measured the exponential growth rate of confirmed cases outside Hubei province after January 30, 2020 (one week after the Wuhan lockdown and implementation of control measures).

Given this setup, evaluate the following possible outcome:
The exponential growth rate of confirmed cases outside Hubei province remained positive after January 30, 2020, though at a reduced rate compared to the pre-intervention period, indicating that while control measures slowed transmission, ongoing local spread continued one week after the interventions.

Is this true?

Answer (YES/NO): YES